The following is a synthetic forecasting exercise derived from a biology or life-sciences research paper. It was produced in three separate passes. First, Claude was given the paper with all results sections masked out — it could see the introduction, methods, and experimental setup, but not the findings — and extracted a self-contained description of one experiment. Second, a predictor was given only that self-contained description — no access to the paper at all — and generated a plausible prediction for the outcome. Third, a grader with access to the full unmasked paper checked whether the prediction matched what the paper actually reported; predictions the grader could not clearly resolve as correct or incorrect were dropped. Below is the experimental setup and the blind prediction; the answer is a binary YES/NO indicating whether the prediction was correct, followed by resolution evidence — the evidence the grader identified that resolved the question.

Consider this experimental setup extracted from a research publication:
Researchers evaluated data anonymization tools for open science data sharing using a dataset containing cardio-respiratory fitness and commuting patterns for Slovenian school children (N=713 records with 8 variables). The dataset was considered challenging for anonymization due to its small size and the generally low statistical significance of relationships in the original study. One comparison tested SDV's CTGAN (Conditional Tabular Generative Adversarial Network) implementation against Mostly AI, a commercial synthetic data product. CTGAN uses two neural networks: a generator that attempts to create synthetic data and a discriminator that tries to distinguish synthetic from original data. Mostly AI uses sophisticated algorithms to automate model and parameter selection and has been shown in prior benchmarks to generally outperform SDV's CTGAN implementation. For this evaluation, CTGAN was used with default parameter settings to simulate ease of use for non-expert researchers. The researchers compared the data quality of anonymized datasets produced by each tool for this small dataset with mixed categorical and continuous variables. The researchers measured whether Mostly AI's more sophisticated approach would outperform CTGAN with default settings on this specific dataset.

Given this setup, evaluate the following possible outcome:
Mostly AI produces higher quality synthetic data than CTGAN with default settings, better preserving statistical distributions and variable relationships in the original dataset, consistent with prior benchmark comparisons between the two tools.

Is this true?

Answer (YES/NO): NO